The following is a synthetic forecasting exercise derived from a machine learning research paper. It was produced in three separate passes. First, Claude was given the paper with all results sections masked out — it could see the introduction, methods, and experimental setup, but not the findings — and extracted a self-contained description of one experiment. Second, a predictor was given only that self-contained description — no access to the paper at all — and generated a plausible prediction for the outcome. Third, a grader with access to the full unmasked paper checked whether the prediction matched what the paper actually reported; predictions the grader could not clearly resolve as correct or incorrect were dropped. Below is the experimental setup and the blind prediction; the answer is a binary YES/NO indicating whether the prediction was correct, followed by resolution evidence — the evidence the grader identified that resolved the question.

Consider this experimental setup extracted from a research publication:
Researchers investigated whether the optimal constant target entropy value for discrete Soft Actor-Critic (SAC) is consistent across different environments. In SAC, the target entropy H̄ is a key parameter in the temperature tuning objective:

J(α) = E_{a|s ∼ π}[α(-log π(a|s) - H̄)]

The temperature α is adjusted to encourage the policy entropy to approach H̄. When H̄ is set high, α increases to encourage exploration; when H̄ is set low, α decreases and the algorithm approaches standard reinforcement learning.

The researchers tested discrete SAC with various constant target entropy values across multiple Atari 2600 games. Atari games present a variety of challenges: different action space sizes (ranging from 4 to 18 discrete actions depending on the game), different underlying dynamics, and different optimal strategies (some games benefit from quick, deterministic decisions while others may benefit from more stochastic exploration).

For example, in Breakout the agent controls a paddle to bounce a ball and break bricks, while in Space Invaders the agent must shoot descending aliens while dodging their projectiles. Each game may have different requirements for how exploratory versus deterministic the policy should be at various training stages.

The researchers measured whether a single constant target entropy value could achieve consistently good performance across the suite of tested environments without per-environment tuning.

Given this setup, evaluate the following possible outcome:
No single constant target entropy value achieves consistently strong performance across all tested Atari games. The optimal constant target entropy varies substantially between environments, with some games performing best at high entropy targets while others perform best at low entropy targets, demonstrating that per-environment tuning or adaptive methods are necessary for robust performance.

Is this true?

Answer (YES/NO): YES